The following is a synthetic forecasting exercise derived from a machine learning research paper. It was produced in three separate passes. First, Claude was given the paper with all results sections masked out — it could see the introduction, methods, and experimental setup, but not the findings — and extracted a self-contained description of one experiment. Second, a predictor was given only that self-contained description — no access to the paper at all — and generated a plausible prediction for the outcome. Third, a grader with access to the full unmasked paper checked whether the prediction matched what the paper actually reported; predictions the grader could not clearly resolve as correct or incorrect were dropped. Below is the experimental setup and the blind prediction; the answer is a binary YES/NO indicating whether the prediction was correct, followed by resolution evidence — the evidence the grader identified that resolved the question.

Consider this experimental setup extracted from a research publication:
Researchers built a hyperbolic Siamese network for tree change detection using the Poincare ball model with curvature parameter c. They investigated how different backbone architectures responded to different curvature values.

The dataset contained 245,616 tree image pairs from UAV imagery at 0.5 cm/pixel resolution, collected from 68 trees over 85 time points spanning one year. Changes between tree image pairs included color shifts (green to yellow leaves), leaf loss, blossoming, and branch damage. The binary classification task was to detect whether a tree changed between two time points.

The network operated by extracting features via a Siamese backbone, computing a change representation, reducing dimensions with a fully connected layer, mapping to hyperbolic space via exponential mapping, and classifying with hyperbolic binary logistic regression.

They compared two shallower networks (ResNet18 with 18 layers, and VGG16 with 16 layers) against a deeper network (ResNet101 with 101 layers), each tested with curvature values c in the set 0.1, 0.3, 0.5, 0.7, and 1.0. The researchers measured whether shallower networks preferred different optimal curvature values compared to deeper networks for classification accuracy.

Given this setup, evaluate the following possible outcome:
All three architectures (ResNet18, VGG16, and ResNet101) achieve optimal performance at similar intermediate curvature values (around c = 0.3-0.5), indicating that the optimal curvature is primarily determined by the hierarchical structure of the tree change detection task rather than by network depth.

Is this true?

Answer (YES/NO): NO